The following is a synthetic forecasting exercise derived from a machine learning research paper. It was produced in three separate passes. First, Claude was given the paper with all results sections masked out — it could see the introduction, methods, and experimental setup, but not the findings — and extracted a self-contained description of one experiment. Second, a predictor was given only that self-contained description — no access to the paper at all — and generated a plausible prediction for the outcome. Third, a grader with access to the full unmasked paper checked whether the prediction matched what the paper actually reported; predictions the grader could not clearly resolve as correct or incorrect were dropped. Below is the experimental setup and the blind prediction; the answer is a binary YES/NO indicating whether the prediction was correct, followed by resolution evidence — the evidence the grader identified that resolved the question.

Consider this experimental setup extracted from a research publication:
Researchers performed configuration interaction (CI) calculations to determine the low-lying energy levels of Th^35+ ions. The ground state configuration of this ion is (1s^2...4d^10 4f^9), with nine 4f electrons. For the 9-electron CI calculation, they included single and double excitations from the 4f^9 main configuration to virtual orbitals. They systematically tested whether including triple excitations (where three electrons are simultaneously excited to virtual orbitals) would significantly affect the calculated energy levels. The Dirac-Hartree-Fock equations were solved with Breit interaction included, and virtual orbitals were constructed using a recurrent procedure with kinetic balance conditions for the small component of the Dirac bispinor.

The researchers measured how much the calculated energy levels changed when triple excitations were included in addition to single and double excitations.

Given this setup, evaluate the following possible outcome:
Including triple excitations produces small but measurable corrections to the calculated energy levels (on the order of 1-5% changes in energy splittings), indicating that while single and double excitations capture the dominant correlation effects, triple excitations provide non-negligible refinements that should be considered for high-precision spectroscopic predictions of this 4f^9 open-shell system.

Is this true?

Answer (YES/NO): NO